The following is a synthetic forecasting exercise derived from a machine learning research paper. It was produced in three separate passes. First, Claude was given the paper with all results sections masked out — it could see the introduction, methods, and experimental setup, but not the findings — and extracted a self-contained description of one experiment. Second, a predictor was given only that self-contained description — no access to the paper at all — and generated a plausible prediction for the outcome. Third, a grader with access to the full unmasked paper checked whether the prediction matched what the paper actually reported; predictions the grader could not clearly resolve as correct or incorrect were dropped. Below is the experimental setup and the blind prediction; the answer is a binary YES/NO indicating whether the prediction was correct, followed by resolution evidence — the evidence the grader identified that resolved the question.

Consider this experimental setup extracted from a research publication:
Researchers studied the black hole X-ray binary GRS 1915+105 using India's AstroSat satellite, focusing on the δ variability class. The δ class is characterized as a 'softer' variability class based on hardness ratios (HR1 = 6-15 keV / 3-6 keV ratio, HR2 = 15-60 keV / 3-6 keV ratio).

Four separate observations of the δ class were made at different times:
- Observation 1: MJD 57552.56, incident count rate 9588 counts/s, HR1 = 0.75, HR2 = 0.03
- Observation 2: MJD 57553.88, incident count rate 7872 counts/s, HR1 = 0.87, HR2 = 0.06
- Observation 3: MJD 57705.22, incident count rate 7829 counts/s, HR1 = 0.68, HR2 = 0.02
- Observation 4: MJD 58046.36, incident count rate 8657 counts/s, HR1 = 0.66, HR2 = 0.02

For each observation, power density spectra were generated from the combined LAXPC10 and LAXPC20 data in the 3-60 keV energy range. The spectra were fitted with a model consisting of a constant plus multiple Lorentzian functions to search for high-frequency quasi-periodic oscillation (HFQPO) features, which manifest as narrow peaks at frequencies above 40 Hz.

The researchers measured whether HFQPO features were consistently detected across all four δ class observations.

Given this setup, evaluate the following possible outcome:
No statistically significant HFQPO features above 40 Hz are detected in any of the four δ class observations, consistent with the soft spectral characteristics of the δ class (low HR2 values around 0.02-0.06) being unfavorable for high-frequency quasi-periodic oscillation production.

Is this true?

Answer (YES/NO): NO